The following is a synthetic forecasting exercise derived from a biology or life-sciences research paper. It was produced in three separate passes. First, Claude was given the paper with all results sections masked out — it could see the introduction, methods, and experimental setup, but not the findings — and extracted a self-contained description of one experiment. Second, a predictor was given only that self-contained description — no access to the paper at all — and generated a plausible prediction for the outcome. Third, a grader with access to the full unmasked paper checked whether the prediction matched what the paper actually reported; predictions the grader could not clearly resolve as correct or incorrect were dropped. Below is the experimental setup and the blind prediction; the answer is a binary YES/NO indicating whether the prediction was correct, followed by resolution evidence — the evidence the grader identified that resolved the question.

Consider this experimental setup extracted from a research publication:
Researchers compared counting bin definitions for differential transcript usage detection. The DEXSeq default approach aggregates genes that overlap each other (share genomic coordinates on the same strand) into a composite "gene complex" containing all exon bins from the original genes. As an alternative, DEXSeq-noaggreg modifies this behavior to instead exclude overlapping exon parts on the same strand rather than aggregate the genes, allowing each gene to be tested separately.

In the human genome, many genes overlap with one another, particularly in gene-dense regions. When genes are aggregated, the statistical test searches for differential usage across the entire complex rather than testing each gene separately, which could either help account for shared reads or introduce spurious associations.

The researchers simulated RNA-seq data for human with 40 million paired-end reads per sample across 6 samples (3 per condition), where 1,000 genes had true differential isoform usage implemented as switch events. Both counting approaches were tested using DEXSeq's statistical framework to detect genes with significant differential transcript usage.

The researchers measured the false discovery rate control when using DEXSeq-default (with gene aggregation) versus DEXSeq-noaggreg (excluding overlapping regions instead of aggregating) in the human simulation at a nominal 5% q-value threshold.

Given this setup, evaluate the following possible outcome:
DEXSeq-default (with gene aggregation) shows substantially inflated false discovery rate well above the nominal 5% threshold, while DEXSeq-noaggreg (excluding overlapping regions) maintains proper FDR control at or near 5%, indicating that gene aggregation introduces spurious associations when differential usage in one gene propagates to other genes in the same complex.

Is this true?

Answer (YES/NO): NO